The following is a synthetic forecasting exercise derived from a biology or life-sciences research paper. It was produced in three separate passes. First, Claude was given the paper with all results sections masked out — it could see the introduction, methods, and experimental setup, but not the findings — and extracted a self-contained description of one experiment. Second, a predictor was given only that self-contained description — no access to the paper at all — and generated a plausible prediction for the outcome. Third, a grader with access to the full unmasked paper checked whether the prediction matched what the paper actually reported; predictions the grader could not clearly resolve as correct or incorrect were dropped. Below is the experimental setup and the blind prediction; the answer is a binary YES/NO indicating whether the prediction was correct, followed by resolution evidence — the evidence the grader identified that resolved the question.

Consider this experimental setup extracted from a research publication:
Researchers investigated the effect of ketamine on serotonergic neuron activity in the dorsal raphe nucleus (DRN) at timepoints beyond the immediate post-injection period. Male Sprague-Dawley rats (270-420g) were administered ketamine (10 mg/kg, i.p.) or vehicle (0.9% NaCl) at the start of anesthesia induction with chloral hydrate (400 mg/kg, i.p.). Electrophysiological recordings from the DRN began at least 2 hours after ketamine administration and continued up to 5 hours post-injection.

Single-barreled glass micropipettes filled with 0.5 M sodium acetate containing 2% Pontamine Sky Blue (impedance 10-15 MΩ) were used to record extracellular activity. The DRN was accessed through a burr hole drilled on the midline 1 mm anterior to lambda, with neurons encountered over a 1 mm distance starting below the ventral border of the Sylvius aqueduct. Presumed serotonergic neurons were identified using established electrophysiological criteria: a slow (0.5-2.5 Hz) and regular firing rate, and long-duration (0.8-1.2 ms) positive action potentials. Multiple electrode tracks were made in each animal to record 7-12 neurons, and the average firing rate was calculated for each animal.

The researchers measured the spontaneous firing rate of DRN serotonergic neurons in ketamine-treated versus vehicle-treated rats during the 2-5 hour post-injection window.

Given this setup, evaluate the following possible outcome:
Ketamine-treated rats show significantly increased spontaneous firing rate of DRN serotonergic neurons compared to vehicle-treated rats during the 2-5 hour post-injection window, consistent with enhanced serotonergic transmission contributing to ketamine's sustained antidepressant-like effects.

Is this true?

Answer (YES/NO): YES